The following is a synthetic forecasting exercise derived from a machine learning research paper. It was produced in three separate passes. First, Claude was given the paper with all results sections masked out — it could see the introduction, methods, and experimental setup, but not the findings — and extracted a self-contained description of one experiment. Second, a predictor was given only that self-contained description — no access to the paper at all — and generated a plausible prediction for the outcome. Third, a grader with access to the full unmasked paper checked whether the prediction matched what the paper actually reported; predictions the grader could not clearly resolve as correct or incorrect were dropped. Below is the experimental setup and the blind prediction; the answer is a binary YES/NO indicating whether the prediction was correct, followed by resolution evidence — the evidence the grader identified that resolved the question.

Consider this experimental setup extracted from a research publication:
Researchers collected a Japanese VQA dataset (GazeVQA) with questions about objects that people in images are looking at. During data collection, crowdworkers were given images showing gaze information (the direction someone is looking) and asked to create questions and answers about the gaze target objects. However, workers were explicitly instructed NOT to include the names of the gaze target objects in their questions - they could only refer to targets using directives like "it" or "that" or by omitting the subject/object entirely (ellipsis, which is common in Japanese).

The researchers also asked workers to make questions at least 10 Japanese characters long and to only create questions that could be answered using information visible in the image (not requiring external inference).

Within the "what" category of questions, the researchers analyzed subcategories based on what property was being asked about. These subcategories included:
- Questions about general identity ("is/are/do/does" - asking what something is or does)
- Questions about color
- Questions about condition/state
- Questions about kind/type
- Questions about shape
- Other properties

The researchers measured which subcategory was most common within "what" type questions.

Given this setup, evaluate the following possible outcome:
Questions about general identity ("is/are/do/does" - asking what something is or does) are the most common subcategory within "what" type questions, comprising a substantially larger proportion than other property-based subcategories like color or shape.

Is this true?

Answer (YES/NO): YES